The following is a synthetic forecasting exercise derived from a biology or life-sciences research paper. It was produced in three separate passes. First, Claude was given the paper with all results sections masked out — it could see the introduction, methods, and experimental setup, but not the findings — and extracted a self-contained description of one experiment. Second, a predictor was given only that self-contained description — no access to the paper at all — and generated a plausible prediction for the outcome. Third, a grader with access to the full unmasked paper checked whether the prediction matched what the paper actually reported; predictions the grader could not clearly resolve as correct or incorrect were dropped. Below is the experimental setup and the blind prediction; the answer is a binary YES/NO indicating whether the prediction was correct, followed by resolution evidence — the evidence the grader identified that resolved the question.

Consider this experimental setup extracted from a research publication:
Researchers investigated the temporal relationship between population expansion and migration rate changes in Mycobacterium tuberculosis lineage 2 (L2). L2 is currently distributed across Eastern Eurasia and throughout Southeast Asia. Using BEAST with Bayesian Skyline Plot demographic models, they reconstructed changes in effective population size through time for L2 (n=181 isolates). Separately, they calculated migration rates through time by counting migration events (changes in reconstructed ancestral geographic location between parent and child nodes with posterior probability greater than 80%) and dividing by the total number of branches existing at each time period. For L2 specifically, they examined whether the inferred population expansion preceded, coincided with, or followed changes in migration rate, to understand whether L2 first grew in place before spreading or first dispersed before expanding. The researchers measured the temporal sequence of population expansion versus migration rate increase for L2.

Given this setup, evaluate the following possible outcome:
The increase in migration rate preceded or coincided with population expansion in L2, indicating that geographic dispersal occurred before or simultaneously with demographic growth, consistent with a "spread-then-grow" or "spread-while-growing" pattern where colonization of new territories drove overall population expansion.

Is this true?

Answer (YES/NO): YES